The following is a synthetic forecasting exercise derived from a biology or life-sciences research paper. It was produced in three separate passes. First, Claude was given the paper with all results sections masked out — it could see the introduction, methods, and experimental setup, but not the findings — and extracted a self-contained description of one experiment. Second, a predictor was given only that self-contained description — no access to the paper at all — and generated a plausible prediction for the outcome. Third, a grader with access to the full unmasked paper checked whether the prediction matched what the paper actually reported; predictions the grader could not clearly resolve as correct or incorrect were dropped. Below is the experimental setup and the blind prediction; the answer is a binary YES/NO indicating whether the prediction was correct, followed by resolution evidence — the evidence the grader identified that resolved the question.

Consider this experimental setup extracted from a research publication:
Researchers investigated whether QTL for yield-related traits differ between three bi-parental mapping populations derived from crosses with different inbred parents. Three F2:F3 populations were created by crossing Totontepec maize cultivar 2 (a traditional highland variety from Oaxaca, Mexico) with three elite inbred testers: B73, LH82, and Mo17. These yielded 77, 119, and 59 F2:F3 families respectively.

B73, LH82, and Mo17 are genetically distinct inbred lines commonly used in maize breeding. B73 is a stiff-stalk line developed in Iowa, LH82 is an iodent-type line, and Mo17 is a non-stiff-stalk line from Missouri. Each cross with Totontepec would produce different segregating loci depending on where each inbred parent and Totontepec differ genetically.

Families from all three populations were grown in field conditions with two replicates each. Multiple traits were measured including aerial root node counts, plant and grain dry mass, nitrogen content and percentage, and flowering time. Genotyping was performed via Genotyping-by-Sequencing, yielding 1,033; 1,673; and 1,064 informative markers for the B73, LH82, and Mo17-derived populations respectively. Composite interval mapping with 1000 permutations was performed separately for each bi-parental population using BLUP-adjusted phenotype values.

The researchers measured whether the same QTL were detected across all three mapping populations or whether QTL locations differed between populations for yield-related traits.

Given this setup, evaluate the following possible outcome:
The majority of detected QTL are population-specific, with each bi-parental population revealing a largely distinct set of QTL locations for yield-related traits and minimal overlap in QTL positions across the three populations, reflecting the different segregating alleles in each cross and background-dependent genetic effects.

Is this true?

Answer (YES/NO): YES